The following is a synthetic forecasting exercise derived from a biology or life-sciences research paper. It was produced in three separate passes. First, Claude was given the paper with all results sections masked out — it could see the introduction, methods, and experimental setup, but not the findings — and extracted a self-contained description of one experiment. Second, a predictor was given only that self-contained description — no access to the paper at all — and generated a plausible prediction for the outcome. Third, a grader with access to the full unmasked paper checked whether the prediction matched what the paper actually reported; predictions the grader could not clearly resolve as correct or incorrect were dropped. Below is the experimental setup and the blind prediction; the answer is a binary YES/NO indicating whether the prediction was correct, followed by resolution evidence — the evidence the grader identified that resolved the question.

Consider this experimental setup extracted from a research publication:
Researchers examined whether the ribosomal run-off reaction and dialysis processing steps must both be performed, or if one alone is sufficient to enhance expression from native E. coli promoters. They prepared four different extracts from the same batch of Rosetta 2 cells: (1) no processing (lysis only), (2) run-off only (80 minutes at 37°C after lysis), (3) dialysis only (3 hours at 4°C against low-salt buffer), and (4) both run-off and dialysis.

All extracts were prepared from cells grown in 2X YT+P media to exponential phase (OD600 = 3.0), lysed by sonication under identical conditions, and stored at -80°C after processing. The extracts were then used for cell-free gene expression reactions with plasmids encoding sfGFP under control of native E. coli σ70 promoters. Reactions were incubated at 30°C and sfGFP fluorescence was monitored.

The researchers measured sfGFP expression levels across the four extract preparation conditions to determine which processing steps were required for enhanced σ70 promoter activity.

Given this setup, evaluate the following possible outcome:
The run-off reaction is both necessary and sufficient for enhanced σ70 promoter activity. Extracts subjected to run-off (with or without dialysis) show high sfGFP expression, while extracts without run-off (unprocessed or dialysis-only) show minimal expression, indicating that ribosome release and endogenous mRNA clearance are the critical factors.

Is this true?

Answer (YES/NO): NO